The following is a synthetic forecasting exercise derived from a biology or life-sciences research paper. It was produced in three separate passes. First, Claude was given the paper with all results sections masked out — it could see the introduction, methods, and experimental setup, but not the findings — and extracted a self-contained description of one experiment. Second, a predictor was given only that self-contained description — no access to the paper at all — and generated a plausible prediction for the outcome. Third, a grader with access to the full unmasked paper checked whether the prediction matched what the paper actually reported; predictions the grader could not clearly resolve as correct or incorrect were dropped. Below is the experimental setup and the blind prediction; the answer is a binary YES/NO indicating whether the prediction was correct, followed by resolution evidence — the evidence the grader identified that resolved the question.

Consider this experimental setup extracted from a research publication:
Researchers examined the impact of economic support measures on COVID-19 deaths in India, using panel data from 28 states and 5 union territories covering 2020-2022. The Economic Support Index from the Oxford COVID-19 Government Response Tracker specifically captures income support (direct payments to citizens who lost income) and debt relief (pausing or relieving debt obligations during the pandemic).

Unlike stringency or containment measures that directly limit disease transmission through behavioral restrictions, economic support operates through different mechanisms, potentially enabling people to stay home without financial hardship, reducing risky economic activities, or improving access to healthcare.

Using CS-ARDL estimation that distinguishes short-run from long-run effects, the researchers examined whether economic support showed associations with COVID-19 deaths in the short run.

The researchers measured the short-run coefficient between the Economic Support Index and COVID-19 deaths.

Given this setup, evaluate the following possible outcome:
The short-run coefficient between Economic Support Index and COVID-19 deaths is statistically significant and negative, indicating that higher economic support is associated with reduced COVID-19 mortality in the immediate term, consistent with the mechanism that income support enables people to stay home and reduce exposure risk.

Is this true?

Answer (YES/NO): YES